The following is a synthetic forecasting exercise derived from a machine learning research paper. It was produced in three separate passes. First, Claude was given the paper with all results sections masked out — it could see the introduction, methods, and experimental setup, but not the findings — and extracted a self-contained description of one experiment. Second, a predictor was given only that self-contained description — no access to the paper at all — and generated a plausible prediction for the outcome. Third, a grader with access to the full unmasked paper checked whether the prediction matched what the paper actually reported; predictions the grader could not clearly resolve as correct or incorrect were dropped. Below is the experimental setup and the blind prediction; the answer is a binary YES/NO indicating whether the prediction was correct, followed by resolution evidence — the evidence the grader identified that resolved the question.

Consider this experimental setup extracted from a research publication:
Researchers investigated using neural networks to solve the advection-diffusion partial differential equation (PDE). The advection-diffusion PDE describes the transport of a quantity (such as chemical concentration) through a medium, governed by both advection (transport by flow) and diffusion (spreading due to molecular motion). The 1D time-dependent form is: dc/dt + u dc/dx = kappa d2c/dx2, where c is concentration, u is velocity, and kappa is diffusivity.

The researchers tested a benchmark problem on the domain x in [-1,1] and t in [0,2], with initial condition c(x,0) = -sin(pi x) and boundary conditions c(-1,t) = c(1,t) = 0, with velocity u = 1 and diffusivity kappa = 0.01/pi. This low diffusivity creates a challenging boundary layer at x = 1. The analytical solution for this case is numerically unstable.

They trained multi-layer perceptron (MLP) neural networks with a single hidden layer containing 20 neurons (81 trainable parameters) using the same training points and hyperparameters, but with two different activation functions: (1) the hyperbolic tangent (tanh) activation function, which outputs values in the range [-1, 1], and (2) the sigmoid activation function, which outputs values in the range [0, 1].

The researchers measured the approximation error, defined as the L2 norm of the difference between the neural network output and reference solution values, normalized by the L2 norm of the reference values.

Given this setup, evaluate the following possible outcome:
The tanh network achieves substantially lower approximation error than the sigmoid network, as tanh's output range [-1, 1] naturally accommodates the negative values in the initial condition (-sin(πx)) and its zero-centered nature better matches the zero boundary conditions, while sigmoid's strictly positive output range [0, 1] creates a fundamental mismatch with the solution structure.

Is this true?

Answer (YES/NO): NO